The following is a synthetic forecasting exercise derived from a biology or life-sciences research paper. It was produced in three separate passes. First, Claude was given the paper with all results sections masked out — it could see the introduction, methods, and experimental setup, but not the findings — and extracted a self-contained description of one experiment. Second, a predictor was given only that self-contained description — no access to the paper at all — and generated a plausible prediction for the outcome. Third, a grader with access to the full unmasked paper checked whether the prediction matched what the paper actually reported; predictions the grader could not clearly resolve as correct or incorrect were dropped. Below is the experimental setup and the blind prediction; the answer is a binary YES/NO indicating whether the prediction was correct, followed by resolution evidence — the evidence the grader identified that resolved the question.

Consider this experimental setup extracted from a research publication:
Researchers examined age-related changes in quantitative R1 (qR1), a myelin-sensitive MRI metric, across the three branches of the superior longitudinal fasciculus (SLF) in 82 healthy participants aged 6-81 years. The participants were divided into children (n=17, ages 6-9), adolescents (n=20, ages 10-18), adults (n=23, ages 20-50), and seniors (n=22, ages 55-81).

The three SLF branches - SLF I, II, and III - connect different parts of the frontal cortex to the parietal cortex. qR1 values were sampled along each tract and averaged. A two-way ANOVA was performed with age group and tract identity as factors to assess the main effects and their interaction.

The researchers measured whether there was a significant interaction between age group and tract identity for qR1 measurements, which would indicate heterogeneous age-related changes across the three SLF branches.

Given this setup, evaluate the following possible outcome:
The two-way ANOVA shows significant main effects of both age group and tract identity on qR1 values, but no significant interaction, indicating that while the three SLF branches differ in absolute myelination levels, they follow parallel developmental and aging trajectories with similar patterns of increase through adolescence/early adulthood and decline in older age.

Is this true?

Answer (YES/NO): YES